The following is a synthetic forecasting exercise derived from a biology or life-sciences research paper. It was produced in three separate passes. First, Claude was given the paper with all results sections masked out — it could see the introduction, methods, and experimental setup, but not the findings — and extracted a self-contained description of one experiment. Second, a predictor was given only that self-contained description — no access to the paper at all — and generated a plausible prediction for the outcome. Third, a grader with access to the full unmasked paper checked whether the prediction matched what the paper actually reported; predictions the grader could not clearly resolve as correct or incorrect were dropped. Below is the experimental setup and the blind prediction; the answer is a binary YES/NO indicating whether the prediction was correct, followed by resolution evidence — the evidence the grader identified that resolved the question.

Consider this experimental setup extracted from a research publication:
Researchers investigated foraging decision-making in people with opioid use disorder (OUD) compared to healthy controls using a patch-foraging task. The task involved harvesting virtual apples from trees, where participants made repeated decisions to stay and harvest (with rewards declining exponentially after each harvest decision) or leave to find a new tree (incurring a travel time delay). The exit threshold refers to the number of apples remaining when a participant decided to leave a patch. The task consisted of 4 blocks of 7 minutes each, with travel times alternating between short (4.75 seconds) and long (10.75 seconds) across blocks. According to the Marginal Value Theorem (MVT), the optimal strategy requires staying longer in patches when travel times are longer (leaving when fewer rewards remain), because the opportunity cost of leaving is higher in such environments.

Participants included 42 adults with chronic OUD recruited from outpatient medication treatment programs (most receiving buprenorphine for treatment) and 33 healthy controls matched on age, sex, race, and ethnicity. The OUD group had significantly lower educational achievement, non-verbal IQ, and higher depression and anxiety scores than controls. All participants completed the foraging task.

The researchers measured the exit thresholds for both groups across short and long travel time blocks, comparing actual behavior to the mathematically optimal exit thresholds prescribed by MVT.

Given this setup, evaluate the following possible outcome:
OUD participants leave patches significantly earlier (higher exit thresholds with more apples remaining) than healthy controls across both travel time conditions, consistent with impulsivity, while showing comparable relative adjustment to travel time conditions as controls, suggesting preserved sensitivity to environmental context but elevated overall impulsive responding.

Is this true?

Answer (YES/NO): NO